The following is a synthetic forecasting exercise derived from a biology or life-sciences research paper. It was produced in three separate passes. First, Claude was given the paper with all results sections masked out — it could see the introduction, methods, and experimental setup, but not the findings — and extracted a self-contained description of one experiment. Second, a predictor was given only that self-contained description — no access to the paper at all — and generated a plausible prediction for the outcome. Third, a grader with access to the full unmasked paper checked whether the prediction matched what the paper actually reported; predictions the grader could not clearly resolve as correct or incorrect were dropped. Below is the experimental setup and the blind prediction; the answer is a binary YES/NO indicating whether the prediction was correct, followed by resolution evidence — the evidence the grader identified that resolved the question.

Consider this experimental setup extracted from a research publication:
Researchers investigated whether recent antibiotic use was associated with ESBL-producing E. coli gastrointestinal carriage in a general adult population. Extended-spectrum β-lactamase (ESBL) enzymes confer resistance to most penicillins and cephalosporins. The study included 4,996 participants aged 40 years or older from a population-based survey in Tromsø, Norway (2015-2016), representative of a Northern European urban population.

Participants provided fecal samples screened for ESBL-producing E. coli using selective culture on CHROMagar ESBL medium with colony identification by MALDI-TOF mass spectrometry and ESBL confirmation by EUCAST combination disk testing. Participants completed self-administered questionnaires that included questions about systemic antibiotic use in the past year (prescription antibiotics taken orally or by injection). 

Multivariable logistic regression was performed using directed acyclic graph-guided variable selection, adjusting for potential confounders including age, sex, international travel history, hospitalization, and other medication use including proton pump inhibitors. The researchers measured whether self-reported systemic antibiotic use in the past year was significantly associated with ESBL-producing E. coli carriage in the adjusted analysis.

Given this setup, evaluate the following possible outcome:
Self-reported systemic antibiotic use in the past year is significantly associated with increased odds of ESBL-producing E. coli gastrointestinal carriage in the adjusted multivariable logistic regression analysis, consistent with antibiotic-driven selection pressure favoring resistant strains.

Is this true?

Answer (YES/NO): NO